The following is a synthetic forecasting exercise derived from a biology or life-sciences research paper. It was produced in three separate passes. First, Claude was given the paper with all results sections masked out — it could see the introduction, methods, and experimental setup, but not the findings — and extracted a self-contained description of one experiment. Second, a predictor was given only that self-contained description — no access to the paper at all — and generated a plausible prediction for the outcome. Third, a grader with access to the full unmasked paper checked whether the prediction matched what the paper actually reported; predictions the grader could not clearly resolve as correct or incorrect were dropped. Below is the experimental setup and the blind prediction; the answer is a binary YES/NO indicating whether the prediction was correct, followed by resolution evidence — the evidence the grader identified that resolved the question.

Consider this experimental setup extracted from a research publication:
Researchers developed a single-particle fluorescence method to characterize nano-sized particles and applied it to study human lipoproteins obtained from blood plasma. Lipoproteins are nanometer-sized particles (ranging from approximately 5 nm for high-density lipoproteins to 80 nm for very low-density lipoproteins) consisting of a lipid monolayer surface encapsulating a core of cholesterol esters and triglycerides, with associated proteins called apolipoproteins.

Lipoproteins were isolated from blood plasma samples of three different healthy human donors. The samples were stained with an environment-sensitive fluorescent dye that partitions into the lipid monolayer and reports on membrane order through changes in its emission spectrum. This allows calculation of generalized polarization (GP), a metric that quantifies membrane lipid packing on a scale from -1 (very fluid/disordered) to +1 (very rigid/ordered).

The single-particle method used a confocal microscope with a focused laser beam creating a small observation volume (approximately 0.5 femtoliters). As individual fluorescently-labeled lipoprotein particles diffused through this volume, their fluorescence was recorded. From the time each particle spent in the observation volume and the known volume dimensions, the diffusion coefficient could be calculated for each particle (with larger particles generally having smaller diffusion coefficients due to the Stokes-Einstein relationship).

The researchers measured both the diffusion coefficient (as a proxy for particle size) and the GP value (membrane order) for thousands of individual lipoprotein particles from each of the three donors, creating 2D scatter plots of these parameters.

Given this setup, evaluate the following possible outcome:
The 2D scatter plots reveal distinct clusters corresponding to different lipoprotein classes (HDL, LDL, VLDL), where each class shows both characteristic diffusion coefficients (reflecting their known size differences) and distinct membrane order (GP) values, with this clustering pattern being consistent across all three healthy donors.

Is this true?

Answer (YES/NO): NO